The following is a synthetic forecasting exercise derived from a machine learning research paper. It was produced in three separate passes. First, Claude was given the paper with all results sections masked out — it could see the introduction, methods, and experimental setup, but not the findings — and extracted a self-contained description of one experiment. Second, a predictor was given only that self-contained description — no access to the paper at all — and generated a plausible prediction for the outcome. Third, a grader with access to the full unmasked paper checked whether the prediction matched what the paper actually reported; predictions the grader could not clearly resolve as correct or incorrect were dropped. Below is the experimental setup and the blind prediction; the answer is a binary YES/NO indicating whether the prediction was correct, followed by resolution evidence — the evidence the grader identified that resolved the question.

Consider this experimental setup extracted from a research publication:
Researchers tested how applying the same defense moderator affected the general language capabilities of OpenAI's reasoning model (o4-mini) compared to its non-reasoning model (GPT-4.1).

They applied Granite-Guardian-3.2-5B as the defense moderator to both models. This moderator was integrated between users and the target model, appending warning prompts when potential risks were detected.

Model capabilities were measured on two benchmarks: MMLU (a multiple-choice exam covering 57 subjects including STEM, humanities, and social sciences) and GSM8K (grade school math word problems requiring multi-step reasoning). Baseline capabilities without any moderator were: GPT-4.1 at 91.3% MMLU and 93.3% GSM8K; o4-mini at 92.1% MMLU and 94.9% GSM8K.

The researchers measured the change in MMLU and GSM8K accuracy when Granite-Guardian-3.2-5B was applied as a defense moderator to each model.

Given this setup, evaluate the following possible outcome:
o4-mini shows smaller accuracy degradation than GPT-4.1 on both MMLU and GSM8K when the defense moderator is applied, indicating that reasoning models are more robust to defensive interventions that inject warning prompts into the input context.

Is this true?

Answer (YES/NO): NO